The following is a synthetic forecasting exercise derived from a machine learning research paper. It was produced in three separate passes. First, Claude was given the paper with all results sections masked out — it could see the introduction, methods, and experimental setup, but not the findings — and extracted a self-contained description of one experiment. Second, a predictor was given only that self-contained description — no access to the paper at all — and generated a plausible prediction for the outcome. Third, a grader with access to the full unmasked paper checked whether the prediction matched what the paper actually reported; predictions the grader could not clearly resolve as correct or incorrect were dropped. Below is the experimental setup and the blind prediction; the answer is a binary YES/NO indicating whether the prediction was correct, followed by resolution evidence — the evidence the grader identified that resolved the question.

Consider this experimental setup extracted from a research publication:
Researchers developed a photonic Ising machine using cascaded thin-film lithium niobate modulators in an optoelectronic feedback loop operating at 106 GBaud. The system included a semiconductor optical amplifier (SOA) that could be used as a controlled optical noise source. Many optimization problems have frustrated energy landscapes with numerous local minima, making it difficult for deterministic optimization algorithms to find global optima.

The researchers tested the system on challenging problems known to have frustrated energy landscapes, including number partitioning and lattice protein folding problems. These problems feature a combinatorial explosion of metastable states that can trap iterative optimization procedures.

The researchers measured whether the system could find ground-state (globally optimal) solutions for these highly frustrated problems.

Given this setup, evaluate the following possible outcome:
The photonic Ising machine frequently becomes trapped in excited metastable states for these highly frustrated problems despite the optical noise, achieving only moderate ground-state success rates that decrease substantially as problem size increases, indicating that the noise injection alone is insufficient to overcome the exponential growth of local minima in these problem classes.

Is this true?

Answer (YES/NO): NO